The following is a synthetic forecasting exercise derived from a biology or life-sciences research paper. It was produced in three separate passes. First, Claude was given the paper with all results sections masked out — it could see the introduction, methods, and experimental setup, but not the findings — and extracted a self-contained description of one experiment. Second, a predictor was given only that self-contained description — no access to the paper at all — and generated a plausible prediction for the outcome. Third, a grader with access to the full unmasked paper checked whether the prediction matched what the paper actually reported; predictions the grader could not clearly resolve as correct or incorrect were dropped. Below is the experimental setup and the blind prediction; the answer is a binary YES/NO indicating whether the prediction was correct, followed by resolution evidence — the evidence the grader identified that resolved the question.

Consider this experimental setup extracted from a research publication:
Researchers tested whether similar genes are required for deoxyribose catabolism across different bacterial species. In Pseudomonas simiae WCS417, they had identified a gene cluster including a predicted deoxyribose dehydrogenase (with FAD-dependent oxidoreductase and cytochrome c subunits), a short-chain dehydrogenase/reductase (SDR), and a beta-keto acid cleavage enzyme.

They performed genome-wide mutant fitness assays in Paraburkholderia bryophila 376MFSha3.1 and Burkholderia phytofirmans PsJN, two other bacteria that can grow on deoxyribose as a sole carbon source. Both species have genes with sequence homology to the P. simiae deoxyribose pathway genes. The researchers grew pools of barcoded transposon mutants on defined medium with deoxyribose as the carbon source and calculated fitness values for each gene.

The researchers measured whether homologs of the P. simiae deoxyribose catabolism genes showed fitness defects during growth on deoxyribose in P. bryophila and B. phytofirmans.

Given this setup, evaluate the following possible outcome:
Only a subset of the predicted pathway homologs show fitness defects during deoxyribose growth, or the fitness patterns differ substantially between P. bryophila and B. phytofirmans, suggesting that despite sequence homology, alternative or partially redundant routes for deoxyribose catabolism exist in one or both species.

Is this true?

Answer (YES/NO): YES